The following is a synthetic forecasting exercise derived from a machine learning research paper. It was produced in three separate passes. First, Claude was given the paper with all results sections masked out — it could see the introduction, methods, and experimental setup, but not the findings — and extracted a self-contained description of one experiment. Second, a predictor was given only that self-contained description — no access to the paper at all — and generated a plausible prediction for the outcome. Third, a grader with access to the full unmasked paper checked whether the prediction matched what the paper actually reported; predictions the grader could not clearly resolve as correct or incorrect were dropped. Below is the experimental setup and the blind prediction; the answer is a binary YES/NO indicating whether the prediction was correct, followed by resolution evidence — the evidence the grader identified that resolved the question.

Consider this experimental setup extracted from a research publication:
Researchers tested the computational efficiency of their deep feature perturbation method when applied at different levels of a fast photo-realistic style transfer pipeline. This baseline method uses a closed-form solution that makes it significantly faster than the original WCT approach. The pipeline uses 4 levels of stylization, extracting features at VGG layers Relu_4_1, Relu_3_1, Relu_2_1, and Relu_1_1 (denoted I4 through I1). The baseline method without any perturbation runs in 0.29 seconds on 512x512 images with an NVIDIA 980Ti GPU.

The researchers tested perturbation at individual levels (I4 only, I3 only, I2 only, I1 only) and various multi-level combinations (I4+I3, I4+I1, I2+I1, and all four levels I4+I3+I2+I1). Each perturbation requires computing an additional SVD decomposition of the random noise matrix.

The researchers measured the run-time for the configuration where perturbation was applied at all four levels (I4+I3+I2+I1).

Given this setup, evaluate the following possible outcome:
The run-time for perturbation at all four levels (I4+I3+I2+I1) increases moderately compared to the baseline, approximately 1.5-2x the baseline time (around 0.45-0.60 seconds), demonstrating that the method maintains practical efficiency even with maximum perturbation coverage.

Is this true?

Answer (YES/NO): NO